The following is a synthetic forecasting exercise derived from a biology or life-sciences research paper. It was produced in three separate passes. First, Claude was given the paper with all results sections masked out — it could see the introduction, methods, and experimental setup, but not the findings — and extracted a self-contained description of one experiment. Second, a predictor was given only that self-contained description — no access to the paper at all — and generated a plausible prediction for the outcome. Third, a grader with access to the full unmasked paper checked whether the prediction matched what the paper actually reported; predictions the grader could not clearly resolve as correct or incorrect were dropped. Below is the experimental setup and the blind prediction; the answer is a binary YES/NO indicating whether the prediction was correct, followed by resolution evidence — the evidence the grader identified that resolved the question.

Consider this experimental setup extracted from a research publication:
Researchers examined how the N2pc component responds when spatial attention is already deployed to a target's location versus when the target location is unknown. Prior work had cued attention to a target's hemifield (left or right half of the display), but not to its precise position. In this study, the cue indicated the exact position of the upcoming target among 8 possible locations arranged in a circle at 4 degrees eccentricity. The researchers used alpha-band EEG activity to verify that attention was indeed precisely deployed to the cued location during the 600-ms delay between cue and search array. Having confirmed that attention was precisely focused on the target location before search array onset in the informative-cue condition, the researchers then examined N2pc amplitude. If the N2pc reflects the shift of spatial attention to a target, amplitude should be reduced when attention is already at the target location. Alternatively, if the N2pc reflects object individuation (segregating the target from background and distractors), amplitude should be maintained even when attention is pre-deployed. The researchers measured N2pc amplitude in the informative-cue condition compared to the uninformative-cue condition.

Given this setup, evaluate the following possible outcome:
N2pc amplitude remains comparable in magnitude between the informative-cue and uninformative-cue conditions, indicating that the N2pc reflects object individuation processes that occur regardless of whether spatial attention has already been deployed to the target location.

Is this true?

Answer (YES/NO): YES